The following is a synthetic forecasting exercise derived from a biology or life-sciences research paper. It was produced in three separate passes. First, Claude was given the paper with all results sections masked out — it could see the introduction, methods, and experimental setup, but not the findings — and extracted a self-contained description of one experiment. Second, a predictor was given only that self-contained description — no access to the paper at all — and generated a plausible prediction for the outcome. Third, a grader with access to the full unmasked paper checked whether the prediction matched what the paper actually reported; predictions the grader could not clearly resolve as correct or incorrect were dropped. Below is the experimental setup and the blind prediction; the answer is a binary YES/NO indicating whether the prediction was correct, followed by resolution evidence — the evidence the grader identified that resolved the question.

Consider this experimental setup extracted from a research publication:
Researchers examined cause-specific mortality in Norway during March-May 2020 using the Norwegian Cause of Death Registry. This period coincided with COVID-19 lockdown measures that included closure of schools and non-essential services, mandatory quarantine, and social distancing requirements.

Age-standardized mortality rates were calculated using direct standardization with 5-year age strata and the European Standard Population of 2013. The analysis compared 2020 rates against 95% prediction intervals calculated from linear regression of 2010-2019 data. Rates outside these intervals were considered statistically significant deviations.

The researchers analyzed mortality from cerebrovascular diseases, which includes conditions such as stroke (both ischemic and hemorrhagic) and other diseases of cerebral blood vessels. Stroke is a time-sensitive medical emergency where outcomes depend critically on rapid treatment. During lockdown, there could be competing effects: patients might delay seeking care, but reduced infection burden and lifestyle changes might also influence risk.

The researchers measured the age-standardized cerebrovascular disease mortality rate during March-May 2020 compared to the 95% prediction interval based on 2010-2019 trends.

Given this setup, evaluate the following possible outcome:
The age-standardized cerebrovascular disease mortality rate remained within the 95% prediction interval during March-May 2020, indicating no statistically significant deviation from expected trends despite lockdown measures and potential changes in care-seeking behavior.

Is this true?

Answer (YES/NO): YES